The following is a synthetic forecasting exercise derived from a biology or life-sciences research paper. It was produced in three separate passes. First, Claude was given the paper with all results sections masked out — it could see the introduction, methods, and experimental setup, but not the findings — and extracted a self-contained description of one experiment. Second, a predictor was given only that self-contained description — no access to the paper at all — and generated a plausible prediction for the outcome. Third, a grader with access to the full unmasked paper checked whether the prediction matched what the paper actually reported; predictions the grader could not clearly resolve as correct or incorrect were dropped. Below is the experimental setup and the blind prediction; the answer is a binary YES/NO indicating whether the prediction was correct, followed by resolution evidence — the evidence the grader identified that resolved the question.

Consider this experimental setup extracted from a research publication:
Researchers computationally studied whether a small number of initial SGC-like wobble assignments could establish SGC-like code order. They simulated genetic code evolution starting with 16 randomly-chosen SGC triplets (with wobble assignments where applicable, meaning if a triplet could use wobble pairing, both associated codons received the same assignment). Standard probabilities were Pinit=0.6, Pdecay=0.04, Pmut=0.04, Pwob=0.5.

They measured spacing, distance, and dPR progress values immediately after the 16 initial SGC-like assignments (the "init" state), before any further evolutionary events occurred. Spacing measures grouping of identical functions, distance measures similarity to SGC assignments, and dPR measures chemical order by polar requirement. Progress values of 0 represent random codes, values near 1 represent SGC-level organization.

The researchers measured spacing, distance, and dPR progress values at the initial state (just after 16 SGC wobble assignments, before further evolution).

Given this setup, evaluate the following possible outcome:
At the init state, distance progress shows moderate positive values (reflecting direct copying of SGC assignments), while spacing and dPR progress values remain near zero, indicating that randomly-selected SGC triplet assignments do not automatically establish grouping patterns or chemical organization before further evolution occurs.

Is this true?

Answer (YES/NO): NO